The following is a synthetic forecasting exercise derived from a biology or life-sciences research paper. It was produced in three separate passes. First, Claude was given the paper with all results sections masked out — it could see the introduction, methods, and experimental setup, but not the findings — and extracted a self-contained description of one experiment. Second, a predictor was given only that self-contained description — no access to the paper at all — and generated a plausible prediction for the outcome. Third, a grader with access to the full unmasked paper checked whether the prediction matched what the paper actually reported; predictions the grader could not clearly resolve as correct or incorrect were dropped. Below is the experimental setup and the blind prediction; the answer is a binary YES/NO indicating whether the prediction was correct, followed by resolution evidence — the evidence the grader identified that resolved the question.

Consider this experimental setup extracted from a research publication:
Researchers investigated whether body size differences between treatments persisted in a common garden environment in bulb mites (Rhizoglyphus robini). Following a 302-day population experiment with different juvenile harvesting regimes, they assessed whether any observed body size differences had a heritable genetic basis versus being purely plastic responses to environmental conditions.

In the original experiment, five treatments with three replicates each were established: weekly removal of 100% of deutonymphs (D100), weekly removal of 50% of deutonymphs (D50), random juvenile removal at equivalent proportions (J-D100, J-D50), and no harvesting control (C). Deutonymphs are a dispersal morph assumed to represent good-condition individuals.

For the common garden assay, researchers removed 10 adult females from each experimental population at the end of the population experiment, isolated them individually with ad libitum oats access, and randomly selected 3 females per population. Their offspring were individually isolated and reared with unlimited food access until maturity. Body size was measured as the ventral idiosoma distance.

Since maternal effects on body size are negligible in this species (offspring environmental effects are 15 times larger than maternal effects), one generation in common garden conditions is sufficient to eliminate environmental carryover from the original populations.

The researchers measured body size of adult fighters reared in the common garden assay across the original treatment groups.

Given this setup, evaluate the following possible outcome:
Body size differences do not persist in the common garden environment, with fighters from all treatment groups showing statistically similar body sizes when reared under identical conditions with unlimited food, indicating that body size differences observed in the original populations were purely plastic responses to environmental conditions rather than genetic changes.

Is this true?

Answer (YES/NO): YES